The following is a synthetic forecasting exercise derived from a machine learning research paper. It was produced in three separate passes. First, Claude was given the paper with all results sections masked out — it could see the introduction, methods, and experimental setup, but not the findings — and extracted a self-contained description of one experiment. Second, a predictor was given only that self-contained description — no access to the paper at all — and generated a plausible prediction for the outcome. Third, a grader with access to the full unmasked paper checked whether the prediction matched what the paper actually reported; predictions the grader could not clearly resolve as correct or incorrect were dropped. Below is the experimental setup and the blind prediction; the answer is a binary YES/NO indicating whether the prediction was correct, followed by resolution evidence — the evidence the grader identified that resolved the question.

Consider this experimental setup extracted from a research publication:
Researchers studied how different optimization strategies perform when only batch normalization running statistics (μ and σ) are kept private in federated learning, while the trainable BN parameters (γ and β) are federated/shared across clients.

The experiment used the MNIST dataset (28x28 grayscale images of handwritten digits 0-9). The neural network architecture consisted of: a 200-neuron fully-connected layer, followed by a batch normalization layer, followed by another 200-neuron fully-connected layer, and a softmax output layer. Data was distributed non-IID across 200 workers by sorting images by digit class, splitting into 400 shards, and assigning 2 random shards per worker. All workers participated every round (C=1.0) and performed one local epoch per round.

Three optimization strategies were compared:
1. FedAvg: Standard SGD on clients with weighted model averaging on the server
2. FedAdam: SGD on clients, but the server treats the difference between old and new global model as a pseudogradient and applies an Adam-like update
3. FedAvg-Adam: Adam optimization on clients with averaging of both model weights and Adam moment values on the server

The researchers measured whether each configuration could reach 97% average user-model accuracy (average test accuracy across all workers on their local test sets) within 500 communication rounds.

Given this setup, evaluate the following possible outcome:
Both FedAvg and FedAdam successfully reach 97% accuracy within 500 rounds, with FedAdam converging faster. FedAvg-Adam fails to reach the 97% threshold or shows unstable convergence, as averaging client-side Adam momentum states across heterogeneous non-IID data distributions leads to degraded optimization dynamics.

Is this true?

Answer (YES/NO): NO